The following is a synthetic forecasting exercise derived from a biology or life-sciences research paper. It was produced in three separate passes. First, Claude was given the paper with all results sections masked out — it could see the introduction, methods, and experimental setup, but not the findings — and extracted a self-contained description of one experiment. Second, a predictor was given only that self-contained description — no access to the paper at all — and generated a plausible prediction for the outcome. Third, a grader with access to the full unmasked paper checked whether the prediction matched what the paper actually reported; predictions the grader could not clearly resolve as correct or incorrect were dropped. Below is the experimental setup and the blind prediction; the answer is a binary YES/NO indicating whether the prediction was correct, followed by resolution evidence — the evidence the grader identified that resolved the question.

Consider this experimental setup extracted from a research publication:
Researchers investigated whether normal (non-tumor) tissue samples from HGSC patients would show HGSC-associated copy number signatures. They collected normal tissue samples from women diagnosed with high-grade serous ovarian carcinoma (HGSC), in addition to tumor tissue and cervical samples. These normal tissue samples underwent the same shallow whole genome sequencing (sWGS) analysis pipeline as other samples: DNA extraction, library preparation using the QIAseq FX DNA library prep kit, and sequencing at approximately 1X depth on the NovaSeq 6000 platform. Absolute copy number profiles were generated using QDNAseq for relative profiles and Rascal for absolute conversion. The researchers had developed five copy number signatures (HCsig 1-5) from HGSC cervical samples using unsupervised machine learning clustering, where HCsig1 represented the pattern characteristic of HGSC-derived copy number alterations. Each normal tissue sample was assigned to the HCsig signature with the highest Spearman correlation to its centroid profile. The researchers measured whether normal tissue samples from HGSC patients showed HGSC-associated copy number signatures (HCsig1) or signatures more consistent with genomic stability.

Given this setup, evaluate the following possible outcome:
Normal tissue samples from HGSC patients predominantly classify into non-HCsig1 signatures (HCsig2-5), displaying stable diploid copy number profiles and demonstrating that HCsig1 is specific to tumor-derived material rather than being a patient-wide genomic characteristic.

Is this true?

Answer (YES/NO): YES